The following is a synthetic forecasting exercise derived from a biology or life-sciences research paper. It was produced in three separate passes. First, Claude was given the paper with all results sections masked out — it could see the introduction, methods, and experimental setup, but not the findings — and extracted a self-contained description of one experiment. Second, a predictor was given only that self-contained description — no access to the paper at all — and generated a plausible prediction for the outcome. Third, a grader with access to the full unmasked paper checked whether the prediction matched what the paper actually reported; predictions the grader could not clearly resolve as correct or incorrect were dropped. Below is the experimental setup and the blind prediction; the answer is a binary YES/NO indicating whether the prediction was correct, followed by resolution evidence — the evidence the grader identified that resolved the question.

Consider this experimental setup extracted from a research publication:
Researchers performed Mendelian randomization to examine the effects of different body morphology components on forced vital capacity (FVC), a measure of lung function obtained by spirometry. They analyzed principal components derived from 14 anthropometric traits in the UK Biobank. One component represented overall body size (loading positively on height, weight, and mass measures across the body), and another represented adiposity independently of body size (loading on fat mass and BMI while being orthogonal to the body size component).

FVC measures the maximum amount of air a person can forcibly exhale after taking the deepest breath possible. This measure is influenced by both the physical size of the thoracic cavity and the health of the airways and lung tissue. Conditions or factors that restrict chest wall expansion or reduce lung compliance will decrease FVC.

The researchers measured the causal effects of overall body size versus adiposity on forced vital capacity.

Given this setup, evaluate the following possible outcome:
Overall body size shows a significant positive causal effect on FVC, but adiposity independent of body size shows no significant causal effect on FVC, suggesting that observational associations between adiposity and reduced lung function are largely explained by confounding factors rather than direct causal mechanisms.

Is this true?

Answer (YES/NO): NO